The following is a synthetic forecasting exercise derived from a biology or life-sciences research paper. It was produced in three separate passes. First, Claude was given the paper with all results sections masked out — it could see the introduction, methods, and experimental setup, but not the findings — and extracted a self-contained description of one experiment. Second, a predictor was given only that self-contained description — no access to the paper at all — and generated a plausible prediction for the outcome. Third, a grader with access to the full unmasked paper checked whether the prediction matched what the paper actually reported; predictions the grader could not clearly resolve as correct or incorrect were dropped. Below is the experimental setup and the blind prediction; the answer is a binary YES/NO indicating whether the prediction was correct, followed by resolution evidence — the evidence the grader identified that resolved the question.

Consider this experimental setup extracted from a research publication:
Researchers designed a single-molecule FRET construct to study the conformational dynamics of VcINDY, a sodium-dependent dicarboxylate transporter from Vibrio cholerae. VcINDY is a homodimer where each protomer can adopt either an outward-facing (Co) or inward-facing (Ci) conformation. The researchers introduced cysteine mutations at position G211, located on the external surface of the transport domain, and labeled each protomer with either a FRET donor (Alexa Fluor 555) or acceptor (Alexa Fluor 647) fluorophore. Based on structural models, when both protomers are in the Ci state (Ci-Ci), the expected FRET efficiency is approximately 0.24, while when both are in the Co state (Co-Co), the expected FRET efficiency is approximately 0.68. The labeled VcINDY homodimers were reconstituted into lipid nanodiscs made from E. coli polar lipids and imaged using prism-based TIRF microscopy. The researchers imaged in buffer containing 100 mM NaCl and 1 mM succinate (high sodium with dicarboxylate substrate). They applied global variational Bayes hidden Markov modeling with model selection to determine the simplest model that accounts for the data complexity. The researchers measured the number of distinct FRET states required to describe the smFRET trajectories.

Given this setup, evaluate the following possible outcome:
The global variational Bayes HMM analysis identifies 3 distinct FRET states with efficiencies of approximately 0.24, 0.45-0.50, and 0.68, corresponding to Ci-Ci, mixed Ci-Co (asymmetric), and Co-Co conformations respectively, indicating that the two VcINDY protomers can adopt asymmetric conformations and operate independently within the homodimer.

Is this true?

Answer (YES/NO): NO